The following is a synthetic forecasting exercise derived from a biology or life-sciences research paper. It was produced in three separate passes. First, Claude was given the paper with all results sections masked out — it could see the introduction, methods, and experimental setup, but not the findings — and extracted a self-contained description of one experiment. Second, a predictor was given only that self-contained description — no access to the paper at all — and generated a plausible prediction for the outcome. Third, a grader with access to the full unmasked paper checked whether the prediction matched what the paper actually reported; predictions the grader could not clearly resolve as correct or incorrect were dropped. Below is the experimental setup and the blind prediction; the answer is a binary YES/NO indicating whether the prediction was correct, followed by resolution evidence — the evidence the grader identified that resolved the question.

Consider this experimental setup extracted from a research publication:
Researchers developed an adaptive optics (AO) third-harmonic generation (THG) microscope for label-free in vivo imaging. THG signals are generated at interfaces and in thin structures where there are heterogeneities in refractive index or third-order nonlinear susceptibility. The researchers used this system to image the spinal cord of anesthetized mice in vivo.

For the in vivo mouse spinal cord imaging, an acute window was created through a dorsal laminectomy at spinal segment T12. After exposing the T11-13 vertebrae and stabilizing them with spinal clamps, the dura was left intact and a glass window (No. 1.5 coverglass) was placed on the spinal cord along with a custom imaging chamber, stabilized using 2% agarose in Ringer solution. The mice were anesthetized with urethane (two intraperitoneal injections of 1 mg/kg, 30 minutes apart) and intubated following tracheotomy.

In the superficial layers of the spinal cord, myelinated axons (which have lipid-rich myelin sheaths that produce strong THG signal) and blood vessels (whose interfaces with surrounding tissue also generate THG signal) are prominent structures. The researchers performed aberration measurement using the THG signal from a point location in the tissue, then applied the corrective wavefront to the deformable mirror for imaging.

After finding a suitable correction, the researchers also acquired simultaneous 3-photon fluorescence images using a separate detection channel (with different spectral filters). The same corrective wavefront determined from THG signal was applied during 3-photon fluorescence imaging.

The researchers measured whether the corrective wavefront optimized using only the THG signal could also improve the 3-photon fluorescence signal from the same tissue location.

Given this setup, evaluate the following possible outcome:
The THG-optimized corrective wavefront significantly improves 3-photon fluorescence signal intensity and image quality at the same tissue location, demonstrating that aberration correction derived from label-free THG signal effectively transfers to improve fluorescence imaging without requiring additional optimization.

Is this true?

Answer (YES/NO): YES